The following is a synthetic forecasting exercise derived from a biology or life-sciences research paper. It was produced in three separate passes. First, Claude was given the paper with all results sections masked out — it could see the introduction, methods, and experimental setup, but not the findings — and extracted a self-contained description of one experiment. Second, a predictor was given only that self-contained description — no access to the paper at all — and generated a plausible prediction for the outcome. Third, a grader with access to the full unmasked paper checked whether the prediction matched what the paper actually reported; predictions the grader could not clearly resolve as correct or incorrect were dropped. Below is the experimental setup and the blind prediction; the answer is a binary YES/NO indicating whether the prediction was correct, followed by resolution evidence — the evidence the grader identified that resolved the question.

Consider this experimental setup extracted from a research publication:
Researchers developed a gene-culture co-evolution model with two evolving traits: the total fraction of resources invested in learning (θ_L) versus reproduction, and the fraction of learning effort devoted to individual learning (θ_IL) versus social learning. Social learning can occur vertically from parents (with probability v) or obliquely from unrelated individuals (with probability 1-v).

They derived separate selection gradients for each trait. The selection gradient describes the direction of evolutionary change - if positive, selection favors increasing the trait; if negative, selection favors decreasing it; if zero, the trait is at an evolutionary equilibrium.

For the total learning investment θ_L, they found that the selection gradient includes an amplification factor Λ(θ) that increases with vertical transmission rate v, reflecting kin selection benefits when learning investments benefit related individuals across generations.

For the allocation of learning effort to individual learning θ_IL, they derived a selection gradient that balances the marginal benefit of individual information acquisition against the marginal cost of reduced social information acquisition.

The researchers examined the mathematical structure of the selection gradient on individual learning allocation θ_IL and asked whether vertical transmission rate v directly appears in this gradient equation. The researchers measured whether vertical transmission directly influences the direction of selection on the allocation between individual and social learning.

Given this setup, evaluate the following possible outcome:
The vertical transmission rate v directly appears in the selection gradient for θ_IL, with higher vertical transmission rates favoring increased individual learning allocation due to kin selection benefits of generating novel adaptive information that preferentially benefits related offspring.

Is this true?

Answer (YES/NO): NO